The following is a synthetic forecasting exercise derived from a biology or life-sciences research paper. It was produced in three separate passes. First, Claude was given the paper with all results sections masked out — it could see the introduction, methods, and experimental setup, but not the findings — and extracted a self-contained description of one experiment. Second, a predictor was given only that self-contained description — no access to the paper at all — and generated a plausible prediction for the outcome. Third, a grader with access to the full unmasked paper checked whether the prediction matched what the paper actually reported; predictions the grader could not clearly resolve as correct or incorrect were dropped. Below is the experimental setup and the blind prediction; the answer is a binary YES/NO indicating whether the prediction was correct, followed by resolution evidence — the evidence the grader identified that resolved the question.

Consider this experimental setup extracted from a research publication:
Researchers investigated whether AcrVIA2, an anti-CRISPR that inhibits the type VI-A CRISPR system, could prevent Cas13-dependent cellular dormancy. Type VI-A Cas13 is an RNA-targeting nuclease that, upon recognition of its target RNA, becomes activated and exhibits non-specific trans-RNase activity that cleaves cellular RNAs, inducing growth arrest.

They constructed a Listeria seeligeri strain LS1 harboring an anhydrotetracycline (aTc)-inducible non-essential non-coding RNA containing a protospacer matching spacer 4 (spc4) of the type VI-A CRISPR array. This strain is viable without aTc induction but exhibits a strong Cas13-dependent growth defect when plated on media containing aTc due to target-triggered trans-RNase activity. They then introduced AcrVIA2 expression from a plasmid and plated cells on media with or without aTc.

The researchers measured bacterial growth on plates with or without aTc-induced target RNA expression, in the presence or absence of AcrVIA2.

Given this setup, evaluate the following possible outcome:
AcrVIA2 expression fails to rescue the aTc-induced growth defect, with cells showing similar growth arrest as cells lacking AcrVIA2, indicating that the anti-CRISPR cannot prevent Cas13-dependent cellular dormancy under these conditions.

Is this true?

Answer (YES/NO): NO